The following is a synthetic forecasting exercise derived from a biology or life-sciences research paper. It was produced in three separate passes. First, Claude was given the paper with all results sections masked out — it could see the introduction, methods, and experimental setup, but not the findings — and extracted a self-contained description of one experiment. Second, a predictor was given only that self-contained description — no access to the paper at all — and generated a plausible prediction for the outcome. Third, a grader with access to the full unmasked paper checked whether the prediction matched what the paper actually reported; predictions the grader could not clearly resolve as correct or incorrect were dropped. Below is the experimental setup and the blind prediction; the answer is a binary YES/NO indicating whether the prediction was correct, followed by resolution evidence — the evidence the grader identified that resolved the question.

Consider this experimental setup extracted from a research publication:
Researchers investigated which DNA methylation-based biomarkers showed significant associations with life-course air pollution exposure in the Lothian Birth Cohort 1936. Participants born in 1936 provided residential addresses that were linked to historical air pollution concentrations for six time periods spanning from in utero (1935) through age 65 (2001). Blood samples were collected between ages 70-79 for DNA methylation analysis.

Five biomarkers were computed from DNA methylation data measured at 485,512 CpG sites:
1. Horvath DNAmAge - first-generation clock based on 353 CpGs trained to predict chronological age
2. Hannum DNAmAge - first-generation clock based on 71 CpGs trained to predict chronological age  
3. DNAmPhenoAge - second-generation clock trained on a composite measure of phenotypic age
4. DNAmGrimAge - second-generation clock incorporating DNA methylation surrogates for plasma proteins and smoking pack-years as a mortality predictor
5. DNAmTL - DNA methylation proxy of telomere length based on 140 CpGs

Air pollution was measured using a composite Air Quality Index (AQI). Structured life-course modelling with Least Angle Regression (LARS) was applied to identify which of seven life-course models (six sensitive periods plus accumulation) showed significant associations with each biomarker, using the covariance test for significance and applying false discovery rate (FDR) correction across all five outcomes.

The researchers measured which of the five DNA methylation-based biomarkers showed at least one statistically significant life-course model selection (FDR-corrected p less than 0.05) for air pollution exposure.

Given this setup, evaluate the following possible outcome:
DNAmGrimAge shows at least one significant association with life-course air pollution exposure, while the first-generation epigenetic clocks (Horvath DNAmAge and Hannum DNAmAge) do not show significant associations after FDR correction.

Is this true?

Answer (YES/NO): NO